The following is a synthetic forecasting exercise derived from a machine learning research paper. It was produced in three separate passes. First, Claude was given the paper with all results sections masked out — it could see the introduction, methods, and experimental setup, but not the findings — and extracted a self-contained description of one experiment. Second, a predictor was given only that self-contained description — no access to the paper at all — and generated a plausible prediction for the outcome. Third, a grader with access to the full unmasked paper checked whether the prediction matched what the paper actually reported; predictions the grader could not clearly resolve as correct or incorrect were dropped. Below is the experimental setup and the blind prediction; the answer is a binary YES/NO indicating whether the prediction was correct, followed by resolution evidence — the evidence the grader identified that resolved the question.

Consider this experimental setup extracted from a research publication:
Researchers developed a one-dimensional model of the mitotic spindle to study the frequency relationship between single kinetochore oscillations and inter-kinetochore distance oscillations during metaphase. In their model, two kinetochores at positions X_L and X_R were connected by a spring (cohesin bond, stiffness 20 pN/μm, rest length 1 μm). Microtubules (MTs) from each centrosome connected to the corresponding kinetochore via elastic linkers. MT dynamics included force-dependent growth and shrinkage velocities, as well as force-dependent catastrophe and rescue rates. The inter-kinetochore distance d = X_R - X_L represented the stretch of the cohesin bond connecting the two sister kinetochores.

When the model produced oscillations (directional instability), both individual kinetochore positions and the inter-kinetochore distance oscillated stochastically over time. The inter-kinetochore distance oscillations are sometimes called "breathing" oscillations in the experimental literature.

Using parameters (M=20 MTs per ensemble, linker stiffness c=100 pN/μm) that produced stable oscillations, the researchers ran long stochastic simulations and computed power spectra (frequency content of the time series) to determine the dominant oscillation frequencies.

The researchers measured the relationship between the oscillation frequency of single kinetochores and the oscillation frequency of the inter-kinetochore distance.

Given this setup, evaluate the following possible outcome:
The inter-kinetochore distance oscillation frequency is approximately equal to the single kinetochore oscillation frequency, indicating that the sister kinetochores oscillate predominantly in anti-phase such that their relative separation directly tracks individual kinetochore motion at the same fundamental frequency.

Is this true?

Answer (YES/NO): NO